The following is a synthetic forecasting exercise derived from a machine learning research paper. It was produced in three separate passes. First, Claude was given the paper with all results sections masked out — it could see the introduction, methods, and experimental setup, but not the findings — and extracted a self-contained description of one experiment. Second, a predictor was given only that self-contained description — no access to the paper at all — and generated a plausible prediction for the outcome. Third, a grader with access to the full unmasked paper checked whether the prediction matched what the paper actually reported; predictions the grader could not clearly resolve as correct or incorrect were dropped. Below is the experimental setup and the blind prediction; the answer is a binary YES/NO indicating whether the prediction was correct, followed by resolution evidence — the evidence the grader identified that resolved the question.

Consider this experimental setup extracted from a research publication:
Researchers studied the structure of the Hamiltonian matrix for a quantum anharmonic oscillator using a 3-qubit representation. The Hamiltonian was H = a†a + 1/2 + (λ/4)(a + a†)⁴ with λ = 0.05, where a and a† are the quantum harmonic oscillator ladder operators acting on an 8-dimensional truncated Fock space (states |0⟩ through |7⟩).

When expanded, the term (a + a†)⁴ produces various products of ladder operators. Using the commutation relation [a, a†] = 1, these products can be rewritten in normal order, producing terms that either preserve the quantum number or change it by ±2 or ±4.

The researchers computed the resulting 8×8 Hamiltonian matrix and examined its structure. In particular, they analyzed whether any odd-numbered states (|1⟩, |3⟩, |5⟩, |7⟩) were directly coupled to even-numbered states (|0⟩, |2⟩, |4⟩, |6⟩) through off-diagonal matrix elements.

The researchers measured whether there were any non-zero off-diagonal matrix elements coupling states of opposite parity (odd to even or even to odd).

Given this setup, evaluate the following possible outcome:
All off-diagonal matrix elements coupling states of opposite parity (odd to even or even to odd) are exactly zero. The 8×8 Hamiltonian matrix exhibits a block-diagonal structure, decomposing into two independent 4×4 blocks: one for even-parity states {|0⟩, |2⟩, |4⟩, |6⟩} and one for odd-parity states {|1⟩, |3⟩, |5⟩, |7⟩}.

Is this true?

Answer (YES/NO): YES